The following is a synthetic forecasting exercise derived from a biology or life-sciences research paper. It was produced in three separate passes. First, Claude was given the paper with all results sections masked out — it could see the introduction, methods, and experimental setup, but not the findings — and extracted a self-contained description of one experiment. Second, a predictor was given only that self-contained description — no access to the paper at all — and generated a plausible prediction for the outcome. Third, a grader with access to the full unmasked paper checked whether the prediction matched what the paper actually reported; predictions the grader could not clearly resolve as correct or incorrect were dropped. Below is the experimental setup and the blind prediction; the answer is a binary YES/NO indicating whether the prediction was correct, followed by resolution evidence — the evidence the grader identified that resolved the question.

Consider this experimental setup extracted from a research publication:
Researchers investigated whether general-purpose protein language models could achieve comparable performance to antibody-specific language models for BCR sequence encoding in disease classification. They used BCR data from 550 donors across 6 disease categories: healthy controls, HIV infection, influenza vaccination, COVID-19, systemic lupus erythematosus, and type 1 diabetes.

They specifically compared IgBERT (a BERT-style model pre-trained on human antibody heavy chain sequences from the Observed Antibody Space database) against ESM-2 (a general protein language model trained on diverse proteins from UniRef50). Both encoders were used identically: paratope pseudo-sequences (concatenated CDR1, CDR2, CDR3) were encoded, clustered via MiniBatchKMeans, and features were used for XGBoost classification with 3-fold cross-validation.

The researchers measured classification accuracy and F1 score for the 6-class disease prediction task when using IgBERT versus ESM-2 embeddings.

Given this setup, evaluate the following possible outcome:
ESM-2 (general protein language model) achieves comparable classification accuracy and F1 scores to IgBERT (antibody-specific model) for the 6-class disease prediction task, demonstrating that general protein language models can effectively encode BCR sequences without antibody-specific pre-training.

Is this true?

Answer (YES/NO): NO